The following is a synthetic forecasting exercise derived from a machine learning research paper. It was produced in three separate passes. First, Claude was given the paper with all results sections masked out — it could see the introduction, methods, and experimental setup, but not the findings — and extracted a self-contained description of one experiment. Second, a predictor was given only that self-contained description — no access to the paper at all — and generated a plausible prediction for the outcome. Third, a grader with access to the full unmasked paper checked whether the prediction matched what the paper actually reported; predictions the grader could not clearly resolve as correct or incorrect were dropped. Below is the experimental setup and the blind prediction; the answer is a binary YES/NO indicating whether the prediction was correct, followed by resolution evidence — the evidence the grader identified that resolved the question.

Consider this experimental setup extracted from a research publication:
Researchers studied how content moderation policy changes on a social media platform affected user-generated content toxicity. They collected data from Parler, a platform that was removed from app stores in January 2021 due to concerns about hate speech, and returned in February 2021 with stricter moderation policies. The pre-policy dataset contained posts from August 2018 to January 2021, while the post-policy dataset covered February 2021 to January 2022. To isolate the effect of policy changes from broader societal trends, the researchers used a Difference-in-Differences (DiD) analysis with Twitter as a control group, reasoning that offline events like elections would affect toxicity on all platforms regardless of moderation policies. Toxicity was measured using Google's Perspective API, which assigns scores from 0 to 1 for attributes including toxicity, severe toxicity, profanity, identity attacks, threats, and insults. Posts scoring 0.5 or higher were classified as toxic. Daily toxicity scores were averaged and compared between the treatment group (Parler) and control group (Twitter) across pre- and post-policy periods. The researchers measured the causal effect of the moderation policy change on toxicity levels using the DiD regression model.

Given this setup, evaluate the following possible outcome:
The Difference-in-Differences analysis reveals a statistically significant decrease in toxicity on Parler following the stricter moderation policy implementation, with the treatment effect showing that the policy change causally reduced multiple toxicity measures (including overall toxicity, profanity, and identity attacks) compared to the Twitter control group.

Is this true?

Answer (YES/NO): YES